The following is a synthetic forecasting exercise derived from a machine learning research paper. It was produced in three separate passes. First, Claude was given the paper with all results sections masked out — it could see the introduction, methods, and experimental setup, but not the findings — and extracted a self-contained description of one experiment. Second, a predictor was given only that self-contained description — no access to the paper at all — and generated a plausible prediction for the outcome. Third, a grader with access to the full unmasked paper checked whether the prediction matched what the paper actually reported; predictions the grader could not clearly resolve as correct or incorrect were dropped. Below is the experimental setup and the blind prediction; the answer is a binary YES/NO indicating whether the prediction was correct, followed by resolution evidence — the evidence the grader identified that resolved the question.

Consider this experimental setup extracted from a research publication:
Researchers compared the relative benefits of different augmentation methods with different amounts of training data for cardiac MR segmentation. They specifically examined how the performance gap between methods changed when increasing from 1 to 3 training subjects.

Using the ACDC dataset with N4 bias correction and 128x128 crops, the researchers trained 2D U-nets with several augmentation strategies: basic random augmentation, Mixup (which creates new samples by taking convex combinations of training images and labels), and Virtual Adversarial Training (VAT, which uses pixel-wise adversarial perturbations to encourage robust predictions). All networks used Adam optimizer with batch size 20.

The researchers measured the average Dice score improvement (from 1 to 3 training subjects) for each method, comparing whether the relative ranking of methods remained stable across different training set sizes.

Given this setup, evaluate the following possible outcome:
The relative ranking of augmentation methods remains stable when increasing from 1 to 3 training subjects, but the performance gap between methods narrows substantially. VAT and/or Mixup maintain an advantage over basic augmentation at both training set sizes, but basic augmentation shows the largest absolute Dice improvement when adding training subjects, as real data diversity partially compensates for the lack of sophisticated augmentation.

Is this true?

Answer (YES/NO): NO